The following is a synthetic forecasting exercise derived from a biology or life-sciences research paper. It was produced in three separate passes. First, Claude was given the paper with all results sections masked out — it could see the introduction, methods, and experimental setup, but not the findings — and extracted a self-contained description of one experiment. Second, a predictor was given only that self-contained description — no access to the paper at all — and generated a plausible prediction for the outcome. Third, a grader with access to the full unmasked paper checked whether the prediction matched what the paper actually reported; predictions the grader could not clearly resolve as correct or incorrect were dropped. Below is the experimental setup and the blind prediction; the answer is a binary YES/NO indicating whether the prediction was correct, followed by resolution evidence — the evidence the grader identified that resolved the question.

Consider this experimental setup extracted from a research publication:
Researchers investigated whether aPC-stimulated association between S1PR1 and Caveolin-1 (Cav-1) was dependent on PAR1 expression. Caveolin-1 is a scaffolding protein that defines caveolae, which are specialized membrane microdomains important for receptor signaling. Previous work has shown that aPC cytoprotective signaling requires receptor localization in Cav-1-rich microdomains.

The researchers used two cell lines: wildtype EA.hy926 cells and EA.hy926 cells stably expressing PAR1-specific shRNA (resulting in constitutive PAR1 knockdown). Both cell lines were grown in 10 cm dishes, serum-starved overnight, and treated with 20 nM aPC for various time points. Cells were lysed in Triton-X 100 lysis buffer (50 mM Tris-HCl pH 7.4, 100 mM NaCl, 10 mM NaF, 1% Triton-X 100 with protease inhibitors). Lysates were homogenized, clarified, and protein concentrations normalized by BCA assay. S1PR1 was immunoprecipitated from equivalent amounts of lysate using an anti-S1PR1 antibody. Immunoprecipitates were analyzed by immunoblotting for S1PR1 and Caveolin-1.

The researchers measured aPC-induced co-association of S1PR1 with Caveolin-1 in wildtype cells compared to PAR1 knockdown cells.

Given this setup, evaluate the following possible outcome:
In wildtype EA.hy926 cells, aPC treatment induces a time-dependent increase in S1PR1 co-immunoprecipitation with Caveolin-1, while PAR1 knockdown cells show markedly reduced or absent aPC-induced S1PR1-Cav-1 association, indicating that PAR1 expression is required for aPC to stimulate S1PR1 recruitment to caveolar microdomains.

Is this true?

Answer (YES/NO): YES